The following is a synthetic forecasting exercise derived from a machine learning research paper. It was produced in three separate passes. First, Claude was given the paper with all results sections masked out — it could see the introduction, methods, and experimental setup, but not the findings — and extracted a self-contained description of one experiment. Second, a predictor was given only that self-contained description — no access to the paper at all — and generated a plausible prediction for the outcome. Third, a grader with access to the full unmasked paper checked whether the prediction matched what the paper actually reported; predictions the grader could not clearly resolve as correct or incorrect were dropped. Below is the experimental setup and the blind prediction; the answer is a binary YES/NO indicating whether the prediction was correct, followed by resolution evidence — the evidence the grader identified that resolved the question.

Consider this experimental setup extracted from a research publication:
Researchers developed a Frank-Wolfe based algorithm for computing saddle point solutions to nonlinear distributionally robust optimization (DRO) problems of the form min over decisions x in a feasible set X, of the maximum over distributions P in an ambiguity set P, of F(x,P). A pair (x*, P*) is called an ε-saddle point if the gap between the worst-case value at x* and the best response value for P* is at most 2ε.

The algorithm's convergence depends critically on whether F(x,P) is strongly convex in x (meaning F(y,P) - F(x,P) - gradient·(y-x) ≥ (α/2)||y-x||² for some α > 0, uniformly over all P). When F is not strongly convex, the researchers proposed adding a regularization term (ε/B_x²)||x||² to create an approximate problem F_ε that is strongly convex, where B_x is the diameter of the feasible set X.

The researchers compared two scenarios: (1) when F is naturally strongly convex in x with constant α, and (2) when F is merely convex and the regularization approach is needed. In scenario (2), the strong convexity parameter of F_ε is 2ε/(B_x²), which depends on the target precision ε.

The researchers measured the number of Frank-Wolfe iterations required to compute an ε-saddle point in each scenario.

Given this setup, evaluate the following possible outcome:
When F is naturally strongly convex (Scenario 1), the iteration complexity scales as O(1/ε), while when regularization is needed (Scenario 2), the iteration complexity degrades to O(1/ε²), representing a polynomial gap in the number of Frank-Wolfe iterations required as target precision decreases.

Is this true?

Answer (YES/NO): YES